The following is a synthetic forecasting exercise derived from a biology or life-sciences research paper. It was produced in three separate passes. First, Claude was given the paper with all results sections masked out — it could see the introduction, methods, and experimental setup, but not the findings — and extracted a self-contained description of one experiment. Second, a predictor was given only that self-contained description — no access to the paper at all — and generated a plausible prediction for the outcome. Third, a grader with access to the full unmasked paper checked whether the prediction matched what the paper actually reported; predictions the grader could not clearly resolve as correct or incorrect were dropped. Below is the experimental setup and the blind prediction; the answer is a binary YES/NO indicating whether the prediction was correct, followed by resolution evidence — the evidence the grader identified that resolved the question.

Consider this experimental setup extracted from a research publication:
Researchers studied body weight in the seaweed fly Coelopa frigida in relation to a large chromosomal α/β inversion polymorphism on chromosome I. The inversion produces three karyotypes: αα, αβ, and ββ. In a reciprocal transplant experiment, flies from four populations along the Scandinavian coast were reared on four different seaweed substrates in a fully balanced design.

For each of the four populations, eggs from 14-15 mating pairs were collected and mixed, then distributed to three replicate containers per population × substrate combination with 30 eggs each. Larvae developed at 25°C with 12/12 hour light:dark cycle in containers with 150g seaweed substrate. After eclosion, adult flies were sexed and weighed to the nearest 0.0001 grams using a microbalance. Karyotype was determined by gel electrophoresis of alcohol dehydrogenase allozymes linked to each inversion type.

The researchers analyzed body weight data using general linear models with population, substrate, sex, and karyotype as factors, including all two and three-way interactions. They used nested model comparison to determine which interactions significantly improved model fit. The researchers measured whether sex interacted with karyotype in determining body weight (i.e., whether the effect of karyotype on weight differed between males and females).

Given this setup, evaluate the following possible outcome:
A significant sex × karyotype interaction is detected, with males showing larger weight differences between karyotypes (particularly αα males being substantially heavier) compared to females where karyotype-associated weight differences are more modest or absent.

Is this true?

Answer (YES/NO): YES